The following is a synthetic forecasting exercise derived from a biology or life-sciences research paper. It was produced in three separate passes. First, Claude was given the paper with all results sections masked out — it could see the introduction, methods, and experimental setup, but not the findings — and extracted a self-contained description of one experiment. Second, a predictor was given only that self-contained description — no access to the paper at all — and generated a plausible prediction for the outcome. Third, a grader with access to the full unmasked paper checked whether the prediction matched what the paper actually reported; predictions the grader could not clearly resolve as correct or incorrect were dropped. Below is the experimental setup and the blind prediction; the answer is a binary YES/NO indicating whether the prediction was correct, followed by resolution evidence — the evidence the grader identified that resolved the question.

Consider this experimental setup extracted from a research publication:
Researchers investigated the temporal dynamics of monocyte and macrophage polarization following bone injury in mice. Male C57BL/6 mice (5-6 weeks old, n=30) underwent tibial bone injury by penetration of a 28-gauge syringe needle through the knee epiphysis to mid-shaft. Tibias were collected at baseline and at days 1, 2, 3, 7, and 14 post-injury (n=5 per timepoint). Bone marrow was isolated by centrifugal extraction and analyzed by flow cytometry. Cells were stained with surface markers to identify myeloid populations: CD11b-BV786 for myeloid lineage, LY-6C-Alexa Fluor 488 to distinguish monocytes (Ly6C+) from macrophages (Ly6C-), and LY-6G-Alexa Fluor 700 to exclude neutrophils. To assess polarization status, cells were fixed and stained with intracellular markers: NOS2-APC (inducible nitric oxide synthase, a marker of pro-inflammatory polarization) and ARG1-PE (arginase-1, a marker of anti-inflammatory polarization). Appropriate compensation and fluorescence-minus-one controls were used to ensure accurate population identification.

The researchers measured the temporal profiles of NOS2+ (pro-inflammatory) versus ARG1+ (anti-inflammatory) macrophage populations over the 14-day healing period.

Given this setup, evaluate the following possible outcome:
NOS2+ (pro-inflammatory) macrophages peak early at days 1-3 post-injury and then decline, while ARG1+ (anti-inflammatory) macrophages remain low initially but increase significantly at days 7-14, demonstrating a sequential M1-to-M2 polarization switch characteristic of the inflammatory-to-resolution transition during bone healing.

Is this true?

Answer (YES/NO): NO